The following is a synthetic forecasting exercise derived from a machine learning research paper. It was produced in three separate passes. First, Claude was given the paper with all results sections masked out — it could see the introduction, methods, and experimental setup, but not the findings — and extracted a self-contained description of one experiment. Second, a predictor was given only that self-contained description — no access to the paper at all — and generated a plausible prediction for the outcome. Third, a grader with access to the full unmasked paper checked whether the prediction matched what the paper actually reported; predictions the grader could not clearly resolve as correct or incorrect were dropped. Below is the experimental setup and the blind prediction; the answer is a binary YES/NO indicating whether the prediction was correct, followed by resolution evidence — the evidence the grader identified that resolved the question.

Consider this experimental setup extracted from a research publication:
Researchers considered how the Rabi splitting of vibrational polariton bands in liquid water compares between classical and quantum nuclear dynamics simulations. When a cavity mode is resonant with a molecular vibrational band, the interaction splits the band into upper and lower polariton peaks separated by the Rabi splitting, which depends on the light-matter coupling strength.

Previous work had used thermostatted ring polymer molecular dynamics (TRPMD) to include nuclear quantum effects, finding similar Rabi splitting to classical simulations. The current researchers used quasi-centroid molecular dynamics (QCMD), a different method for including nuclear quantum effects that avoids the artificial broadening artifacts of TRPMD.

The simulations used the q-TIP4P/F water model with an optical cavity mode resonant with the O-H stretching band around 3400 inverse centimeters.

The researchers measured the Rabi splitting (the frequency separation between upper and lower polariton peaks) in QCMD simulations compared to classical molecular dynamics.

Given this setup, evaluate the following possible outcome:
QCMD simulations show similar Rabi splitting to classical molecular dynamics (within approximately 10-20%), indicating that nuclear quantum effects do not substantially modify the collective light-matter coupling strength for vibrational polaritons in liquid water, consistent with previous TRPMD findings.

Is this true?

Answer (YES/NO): YES